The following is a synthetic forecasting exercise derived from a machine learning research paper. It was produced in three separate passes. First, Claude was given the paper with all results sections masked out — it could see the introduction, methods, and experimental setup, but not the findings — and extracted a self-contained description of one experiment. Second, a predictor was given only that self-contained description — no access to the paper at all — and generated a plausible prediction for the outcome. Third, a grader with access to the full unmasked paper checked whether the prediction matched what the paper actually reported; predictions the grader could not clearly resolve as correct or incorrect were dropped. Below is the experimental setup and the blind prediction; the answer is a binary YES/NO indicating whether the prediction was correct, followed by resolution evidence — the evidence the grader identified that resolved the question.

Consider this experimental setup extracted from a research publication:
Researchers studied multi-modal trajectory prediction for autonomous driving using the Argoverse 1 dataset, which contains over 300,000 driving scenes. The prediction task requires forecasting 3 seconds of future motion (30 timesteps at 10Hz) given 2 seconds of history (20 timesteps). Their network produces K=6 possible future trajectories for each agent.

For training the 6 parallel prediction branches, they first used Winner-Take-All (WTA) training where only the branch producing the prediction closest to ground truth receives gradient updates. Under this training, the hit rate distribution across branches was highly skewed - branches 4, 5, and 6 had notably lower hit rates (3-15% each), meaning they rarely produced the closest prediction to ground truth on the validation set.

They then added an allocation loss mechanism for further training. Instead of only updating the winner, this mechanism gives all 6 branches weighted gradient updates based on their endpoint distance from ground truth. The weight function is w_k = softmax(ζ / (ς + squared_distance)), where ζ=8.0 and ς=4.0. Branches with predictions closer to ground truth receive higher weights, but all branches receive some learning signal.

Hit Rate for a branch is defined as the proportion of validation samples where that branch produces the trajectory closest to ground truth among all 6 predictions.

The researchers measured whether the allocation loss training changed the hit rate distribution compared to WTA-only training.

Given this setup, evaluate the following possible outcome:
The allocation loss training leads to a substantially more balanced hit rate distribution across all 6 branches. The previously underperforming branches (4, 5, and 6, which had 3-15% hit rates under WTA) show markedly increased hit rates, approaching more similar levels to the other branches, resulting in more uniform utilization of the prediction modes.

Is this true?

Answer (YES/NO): NO